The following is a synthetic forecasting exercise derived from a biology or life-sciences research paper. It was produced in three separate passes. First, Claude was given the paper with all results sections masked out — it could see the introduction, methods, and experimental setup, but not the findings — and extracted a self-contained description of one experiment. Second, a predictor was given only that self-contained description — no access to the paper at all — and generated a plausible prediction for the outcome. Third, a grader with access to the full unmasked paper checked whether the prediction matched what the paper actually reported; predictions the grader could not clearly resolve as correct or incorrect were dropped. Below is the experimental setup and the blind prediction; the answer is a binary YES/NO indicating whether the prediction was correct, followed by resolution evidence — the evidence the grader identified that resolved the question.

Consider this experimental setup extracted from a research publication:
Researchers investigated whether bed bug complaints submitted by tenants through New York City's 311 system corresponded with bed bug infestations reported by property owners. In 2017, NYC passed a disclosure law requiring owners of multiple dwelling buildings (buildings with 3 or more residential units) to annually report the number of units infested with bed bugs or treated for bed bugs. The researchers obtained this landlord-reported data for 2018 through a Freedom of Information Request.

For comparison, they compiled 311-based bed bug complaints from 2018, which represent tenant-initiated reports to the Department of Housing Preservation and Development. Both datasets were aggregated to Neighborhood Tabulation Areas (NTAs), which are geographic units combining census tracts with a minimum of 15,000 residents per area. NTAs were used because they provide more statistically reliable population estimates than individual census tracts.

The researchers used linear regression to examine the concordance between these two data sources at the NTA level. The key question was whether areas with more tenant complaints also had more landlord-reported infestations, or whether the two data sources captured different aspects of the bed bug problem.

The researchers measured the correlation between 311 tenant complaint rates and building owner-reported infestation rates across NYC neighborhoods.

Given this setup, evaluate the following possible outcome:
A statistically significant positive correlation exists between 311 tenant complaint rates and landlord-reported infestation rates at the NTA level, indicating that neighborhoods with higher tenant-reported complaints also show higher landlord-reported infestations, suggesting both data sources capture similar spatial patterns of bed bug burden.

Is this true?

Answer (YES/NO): YES